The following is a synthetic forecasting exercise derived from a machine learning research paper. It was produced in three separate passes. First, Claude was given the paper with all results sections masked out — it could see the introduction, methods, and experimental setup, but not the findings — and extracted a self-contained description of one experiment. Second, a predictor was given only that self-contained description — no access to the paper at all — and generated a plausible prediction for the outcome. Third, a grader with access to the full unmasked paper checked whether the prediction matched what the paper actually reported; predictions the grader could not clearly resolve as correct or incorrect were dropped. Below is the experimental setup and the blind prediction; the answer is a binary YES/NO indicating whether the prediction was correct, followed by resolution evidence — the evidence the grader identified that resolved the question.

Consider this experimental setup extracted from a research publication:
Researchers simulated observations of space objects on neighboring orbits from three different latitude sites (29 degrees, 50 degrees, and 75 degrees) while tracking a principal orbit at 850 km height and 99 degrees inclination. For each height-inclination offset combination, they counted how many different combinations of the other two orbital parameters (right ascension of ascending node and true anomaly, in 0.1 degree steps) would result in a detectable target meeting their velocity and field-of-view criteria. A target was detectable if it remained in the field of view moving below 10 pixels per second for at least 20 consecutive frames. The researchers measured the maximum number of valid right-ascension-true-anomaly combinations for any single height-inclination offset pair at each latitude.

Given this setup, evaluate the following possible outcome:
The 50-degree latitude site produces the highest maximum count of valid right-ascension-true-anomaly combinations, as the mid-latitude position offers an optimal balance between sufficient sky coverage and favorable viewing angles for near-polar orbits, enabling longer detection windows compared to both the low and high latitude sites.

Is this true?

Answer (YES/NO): NO